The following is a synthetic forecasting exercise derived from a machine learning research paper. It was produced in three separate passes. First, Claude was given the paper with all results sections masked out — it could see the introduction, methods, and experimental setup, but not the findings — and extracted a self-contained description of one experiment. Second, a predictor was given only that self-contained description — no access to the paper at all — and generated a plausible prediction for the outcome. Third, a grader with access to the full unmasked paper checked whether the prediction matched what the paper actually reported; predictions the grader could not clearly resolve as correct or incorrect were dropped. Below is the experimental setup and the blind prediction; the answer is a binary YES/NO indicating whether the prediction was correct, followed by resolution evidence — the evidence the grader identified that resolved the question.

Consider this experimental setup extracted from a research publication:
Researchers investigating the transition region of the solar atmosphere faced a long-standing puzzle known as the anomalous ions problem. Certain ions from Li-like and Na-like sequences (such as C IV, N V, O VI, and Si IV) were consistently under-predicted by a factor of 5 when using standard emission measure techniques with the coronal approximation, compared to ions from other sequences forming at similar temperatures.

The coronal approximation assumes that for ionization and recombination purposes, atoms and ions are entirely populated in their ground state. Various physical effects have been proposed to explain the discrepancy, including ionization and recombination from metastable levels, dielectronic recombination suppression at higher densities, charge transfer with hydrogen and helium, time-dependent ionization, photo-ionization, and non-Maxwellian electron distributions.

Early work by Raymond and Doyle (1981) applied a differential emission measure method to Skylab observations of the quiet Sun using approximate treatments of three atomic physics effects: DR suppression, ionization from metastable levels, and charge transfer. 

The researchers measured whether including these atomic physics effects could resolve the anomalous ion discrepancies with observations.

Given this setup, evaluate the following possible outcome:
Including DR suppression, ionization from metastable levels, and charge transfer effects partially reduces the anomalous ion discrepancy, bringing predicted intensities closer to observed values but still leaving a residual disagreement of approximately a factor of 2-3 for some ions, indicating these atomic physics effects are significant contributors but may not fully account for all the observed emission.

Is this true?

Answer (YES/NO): NO